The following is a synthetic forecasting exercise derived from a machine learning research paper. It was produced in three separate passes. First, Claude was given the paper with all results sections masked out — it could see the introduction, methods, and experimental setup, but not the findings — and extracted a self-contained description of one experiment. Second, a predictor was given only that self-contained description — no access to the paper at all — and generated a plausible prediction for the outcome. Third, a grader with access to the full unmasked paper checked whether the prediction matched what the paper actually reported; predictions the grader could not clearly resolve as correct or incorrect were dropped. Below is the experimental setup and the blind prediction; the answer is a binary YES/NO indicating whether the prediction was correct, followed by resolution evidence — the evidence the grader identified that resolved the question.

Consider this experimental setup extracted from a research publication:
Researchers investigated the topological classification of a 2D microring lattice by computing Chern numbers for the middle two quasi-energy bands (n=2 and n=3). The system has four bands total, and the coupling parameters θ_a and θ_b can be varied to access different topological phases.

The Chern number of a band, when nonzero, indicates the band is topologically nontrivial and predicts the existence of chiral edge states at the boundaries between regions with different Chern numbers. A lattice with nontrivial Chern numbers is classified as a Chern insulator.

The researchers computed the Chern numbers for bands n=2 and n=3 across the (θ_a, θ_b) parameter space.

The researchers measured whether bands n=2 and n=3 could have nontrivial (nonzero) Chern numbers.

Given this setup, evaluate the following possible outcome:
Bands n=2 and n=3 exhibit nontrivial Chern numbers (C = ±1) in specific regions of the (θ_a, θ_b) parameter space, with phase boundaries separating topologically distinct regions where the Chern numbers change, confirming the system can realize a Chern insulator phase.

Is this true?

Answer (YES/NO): YES